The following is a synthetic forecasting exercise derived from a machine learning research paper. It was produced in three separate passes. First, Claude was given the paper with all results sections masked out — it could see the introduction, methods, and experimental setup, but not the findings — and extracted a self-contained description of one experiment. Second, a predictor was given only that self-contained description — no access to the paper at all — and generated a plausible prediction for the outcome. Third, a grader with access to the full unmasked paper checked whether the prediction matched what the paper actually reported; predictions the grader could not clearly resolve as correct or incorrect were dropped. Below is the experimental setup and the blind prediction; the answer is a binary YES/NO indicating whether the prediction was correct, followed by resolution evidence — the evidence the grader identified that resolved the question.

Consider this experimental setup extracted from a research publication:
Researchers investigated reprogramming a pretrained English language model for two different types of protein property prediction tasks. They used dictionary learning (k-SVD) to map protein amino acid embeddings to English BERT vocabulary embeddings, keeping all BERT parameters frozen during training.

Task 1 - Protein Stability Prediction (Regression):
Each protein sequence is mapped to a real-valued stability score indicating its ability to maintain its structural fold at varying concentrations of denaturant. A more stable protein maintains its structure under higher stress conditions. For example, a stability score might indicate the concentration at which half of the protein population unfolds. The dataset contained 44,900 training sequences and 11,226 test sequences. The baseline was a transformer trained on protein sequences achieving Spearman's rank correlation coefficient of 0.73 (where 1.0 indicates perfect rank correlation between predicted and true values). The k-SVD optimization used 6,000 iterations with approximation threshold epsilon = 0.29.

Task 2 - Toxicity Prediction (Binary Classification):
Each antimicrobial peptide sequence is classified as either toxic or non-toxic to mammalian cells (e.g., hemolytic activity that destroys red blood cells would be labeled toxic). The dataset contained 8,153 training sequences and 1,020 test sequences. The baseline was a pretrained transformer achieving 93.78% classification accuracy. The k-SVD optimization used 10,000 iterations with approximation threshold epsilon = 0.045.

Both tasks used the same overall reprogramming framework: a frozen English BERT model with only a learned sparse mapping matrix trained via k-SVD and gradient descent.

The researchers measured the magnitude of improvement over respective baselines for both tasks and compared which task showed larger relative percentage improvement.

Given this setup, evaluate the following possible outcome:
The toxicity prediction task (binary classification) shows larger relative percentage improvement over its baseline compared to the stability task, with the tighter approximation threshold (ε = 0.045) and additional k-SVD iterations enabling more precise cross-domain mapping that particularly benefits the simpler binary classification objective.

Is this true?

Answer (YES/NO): NO